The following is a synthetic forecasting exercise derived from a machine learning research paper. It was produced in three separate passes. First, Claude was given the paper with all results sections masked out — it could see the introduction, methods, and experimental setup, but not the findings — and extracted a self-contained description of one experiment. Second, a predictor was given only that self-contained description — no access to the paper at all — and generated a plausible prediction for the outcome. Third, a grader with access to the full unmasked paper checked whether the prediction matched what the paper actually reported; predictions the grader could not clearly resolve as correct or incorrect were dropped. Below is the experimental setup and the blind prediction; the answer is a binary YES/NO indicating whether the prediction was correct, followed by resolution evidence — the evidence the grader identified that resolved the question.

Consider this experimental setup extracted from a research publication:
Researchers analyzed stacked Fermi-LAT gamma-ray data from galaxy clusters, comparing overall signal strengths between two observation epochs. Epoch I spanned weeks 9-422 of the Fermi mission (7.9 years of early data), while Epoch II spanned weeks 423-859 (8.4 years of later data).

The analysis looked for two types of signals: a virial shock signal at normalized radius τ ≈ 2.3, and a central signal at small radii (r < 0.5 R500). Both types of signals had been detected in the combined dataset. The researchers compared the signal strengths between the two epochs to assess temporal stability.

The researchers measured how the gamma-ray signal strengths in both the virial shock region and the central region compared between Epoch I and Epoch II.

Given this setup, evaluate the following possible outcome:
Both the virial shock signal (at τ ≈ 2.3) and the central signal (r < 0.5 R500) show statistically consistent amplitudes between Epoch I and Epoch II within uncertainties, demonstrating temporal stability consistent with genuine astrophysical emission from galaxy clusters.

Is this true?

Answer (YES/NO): NO